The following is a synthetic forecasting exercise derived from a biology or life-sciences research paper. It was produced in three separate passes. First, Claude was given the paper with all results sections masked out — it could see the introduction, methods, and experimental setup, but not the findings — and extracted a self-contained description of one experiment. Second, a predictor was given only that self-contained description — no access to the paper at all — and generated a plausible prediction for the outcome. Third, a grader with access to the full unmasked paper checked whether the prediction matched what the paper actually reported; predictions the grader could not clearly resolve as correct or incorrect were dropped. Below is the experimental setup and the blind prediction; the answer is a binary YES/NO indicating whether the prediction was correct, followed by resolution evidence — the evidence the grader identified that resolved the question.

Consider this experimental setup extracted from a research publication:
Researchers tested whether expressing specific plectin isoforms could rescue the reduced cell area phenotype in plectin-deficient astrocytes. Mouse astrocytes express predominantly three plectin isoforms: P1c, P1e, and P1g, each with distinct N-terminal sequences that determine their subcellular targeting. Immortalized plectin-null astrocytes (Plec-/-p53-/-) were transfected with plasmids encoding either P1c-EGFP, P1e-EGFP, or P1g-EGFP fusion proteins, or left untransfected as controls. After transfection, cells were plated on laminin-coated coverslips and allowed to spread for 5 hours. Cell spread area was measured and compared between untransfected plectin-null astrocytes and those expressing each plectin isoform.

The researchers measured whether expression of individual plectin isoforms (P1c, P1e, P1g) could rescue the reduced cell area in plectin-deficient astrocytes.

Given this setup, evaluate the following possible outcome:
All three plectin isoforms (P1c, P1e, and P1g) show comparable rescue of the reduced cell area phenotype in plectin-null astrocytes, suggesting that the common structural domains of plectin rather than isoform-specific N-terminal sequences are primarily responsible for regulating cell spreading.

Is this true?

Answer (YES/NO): NO